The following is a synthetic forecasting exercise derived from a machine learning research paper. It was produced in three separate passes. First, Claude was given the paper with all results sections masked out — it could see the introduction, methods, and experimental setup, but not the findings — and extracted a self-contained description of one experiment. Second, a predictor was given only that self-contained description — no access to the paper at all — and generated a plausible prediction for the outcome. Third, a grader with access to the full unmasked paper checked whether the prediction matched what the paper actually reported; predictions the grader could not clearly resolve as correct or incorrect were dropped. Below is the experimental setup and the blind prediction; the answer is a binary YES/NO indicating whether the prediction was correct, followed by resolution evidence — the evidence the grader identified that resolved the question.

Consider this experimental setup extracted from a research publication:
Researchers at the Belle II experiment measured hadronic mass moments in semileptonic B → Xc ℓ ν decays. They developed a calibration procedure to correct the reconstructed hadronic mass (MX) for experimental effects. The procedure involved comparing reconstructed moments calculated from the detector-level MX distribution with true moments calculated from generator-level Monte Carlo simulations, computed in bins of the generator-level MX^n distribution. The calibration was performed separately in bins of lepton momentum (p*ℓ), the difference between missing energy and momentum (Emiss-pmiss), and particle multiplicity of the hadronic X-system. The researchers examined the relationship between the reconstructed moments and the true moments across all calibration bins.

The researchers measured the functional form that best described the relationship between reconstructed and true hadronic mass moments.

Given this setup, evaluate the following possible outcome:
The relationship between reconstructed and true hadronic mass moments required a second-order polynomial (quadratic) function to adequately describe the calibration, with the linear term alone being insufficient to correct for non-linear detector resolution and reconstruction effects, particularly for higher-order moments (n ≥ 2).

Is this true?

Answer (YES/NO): NO